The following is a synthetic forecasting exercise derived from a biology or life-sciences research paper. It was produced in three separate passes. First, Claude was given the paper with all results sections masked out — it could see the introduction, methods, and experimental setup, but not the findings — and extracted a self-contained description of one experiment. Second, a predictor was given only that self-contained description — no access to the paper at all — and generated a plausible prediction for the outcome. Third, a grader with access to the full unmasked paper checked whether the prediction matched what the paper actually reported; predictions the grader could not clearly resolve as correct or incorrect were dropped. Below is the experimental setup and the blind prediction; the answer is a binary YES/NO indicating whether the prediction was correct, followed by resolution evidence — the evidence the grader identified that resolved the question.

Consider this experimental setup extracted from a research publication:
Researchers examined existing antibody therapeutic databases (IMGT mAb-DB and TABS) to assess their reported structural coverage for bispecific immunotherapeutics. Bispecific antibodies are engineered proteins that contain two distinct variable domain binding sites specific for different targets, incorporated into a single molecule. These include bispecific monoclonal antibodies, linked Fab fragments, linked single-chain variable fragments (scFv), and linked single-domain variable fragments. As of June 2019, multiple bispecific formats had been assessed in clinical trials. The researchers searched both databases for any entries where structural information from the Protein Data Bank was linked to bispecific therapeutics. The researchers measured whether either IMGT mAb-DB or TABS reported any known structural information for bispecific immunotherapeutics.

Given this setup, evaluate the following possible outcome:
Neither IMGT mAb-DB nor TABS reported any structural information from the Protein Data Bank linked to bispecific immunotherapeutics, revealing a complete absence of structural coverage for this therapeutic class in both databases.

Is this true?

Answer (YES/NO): YES